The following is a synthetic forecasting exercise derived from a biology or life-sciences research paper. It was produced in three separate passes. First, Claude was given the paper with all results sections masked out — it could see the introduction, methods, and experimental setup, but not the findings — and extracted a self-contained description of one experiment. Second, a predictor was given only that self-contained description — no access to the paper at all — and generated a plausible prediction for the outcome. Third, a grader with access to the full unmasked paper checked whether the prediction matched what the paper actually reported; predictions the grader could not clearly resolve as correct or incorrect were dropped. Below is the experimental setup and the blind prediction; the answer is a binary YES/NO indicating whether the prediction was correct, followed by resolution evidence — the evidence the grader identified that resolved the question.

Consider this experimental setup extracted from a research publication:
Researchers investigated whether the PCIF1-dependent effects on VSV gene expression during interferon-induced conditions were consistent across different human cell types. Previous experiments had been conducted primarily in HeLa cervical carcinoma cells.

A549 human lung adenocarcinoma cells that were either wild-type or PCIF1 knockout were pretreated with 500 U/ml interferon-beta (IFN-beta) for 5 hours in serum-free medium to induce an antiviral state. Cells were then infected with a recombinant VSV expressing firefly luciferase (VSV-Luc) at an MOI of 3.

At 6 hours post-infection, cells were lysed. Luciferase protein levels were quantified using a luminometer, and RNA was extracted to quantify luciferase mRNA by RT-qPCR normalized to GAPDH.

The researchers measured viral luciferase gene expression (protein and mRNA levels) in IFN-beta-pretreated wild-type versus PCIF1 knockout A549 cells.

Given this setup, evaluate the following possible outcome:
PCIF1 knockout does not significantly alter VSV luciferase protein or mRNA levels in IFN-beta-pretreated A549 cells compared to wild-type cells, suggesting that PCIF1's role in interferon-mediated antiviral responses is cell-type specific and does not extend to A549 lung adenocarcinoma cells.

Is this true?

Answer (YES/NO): NO